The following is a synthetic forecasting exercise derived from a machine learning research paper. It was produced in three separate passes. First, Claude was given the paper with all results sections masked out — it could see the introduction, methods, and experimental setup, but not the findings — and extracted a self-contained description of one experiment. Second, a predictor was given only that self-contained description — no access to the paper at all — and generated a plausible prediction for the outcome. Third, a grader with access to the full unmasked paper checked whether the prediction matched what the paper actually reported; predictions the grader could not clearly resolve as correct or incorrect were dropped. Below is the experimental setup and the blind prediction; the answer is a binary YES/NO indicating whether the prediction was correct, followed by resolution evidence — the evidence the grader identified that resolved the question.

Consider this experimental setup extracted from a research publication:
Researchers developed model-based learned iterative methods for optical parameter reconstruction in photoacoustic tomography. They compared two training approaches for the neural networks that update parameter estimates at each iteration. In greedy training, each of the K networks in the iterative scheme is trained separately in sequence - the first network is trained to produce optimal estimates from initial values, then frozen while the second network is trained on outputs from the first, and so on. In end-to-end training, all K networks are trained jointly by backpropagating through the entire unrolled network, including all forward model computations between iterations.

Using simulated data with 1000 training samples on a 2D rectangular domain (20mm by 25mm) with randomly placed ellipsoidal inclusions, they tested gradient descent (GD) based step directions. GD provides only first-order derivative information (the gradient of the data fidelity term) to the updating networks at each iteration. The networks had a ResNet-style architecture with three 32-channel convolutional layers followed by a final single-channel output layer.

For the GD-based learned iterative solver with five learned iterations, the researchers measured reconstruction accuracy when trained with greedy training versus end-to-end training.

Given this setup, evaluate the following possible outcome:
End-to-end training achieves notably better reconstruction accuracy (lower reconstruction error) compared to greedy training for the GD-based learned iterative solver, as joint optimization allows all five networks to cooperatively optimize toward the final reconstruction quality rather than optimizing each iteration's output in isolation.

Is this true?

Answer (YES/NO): YES